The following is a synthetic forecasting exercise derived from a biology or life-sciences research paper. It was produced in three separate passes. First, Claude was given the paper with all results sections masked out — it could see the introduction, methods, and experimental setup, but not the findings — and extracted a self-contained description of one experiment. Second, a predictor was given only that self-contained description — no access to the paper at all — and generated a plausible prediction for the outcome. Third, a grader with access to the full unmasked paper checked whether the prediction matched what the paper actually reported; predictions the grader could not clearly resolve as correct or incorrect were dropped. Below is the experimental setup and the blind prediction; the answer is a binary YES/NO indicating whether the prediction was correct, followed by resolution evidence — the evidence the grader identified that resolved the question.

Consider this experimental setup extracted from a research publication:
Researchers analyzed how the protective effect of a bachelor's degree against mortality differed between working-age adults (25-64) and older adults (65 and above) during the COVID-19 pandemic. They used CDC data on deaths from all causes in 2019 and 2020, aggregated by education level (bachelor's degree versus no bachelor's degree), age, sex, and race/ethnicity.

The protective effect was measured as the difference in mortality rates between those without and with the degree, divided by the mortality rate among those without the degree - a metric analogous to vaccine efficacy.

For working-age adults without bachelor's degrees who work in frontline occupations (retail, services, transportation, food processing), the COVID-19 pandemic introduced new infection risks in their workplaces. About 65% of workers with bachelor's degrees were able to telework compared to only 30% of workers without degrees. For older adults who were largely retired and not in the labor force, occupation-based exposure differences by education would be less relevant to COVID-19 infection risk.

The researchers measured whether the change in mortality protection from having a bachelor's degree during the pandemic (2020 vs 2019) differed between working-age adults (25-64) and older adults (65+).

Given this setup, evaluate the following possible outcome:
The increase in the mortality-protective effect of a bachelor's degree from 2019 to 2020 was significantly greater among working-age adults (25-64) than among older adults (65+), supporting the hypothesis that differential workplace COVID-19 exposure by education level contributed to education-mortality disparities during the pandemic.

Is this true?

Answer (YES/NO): NO